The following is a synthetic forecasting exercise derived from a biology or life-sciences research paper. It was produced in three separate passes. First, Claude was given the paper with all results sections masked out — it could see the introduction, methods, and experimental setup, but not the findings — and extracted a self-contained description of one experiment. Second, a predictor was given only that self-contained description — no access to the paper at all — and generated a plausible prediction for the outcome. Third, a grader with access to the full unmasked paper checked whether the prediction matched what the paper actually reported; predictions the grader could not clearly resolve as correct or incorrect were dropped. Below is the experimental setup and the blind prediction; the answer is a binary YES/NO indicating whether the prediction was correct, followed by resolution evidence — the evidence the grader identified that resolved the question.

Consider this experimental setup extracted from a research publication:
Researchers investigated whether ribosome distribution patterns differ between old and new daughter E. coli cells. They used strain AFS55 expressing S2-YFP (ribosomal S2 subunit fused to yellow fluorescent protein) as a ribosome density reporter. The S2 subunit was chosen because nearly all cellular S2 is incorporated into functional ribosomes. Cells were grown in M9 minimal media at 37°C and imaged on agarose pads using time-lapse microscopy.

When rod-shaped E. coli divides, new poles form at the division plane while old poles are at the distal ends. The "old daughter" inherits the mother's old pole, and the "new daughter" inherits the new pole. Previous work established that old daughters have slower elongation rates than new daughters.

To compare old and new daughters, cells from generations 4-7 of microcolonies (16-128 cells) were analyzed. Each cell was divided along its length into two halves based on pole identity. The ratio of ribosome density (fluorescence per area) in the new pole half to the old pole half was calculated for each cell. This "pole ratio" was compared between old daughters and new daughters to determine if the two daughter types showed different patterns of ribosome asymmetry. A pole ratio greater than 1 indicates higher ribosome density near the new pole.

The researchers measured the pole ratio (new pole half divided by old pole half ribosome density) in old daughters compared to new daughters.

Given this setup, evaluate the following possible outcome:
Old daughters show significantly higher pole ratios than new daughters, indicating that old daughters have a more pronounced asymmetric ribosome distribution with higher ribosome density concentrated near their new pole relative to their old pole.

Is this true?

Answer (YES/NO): YES